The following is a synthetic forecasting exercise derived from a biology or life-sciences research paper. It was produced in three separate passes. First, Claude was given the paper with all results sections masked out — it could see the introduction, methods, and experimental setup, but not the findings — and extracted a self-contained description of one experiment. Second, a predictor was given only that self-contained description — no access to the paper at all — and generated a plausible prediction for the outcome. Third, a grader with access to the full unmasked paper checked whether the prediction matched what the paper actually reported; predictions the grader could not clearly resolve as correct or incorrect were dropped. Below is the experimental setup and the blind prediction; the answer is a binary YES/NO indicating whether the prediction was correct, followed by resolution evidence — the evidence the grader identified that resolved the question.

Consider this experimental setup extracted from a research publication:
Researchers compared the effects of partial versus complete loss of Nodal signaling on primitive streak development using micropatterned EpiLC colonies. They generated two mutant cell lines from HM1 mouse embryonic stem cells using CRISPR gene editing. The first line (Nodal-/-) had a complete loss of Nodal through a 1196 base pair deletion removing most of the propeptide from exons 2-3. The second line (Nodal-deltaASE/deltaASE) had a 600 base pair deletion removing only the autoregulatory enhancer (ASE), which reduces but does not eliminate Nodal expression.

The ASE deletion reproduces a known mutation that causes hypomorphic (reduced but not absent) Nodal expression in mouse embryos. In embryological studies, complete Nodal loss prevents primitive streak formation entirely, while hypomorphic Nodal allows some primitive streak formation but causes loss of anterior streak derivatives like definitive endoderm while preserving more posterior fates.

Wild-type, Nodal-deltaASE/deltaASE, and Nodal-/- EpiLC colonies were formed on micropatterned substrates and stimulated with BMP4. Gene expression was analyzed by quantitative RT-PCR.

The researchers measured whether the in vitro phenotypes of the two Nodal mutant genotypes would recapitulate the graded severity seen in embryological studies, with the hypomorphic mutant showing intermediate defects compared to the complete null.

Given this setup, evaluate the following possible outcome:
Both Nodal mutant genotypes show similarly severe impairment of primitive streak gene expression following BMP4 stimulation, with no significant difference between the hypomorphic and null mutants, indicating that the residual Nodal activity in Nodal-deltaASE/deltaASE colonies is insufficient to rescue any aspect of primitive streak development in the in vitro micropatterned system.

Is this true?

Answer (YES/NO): NO